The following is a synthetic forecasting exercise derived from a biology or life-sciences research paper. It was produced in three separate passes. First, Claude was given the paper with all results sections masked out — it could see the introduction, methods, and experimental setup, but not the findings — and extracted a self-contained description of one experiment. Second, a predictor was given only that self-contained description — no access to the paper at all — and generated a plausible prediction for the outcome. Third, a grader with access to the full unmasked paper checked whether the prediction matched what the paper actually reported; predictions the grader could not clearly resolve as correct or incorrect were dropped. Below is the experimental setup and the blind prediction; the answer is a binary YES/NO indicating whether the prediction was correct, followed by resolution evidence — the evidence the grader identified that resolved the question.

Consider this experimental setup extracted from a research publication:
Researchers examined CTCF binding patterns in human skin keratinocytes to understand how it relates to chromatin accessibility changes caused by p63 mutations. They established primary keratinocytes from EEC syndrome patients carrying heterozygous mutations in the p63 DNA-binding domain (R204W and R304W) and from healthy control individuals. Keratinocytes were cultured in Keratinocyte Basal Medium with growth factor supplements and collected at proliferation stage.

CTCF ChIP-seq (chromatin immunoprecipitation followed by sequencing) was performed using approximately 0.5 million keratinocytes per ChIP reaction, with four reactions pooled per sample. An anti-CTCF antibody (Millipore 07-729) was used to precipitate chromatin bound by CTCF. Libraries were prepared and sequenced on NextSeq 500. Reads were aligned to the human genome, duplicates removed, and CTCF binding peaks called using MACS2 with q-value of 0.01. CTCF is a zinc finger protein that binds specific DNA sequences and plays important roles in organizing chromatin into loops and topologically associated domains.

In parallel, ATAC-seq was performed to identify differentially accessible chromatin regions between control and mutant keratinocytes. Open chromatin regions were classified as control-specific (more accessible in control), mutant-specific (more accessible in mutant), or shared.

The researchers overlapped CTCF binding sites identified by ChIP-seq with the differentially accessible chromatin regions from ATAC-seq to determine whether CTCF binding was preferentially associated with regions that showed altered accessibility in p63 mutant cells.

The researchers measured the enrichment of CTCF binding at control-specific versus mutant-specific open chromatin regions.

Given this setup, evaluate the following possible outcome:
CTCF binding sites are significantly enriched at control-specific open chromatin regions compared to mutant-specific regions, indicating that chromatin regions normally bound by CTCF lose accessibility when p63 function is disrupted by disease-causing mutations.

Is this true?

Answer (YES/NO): YES